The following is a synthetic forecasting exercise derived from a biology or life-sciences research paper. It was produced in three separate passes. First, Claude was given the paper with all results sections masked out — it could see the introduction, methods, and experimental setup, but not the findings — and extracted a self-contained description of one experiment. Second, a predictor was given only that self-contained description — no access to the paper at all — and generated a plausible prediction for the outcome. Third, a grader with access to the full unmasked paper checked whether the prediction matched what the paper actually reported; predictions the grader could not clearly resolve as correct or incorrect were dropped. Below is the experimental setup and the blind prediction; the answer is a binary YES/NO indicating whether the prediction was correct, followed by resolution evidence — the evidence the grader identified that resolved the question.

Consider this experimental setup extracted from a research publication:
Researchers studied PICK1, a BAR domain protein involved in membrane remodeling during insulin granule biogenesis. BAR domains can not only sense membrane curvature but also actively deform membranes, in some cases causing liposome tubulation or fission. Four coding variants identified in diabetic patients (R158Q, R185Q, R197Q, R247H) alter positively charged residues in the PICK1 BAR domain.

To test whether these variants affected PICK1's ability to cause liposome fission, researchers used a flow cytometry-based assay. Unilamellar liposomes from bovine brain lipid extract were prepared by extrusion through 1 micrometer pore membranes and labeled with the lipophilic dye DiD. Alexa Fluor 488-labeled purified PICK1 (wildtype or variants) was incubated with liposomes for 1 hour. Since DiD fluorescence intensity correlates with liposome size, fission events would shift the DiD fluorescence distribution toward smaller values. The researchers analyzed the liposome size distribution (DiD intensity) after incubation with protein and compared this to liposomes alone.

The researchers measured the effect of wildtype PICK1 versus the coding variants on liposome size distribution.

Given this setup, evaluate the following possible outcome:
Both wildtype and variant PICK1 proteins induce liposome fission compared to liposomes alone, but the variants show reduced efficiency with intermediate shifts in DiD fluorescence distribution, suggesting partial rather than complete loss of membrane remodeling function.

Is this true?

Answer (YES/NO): NO